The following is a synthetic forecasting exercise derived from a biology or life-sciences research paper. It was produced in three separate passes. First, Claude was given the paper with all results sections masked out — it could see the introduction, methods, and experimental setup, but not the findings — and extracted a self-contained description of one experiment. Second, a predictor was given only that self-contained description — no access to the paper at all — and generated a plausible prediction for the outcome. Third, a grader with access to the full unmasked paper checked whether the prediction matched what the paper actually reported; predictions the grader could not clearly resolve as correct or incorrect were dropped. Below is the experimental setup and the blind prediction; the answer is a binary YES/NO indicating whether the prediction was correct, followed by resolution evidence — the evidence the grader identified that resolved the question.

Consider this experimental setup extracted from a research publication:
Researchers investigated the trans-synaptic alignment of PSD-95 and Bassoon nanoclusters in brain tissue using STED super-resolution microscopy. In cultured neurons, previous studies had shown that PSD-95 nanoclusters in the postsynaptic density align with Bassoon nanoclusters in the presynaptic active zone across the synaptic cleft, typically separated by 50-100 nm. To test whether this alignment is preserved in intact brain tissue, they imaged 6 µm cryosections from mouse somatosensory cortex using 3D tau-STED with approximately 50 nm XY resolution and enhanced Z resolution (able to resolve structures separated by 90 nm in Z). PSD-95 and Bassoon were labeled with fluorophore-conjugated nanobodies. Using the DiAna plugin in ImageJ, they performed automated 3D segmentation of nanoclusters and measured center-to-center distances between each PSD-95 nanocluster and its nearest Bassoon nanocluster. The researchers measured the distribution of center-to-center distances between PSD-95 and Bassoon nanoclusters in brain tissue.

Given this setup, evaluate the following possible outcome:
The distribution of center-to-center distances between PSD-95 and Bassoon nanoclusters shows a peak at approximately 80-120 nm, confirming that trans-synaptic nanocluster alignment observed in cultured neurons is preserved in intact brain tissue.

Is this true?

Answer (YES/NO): NO